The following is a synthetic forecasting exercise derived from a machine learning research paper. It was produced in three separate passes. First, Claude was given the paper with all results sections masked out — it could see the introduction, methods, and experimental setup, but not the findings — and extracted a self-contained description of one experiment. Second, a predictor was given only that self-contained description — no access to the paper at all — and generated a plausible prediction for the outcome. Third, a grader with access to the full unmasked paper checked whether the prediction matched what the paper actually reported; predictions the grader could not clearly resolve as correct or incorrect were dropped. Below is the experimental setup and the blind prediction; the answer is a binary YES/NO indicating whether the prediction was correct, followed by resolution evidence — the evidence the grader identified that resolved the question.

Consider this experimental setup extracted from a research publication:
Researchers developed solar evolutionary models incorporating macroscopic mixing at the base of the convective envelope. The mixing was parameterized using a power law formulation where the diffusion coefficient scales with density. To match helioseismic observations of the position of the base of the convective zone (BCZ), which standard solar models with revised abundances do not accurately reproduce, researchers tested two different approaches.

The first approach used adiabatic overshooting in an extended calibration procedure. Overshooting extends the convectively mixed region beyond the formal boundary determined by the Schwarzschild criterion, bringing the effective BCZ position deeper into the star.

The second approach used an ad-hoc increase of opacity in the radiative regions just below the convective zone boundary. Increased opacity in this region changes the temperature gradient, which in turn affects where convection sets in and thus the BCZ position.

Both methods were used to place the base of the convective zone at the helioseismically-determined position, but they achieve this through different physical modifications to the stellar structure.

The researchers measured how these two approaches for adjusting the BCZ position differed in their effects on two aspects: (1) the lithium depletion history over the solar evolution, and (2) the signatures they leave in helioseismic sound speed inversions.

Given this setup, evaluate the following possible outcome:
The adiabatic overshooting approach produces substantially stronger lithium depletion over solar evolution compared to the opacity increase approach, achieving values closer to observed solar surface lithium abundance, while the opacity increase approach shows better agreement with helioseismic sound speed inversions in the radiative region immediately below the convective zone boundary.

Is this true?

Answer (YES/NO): NO